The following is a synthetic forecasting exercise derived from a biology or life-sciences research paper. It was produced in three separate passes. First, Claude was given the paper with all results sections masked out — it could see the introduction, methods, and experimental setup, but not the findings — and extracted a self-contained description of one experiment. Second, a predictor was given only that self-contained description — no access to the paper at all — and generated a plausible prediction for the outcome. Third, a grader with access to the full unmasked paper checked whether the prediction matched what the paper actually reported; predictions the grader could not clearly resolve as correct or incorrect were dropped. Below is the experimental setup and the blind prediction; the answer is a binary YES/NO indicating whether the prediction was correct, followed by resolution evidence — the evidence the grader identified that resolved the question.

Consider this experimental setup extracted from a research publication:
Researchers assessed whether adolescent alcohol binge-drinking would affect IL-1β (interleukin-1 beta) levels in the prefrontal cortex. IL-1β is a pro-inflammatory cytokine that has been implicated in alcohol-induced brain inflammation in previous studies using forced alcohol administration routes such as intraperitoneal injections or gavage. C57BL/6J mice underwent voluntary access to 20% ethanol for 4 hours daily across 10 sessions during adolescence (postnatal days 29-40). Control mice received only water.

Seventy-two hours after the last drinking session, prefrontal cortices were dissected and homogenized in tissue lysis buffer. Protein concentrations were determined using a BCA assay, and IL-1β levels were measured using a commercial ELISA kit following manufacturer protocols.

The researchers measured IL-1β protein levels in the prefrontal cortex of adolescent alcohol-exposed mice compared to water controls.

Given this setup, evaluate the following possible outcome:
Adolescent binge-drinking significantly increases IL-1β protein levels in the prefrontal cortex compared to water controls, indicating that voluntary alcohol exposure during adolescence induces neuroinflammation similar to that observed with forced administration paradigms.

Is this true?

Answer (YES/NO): NO